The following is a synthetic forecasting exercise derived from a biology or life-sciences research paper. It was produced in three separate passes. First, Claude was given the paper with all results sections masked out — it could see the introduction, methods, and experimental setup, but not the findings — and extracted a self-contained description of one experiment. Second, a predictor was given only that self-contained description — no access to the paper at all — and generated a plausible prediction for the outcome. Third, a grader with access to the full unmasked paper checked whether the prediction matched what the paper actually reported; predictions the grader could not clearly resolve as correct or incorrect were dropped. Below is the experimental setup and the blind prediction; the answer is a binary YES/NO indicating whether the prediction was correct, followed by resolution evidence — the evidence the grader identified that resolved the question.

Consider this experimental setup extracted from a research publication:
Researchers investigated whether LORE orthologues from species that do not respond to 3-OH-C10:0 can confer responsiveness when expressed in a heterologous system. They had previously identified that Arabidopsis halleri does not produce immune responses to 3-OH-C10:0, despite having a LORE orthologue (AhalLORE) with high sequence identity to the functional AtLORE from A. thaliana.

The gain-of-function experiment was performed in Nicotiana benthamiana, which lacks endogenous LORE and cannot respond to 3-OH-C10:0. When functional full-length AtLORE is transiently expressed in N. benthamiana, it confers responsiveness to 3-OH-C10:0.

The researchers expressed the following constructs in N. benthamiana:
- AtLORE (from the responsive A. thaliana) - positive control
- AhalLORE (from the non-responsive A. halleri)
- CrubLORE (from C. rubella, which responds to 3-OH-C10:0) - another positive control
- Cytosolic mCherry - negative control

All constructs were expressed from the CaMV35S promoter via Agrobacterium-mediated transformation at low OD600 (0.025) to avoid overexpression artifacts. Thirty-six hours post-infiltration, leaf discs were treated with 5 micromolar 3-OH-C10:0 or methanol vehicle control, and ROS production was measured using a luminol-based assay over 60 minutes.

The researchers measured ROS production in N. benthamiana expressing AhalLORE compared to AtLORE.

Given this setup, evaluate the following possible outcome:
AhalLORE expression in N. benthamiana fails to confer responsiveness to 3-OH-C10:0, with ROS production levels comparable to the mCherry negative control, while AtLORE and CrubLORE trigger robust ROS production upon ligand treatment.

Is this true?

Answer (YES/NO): YES